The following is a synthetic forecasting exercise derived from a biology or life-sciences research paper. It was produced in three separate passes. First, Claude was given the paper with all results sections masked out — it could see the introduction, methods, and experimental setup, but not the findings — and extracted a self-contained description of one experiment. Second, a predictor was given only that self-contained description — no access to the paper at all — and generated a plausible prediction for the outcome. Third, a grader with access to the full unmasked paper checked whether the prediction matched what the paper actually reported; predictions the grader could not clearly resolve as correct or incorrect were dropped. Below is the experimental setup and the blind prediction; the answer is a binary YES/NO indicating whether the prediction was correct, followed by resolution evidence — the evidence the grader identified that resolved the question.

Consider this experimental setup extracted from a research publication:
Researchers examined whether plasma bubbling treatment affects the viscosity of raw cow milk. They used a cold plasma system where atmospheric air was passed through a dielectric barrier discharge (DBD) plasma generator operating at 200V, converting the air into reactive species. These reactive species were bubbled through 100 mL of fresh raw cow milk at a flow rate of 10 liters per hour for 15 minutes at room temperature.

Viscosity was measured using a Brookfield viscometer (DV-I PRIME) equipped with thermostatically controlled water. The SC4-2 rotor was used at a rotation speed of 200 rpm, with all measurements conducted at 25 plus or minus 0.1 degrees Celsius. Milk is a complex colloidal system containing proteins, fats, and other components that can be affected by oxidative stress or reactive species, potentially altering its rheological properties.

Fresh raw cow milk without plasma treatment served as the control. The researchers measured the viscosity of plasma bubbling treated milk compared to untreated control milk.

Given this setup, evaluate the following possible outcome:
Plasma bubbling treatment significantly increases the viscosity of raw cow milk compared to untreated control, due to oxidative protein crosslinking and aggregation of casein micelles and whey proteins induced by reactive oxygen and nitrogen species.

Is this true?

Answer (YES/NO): NO